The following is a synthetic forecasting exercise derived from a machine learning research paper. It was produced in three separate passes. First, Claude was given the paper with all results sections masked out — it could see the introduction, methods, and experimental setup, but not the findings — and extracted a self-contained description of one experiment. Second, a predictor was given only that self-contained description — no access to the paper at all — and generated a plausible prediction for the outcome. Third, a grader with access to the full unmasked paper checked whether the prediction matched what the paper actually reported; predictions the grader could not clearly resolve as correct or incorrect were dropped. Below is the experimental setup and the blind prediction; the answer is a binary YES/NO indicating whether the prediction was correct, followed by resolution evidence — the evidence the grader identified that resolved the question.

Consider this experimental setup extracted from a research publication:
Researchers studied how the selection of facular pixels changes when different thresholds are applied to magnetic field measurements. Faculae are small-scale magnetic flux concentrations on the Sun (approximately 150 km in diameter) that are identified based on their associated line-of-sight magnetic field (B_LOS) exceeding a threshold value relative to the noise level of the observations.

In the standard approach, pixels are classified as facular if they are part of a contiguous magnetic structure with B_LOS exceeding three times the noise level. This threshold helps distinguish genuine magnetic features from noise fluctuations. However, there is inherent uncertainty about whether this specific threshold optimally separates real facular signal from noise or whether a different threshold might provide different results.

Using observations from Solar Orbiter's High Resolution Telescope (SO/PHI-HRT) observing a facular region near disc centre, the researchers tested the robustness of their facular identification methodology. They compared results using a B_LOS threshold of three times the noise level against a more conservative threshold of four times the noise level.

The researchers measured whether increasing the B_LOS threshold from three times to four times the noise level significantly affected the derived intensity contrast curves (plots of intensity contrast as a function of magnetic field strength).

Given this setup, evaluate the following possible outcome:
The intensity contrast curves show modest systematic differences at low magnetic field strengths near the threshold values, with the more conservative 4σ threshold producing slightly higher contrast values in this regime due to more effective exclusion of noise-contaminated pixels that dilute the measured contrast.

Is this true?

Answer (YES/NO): NO